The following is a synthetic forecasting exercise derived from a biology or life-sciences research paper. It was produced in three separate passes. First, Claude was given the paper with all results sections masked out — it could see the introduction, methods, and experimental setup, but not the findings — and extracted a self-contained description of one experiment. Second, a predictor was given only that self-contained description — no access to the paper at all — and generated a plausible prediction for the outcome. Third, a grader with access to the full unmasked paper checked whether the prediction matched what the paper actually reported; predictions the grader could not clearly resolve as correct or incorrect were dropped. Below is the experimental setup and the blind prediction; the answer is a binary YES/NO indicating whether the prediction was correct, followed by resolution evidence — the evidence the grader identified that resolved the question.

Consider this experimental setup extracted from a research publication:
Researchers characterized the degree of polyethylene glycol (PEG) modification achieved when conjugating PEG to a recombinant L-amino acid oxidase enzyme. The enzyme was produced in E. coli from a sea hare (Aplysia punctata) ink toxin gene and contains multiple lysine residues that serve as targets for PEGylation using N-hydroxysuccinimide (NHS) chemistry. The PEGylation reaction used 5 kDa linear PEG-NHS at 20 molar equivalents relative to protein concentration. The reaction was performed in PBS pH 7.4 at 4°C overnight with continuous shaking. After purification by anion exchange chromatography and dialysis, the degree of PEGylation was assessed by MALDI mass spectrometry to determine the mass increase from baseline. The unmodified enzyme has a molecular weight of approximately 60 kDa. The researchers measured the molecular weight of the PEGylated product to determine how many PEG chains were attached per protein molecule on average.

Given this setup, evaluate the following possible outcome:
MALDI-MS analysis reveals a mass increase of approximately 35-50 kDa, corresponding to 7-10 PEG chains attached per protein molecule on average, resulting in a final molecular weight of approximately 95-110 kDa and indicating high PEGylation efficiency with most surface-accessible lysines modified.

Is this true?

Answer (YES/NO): NO